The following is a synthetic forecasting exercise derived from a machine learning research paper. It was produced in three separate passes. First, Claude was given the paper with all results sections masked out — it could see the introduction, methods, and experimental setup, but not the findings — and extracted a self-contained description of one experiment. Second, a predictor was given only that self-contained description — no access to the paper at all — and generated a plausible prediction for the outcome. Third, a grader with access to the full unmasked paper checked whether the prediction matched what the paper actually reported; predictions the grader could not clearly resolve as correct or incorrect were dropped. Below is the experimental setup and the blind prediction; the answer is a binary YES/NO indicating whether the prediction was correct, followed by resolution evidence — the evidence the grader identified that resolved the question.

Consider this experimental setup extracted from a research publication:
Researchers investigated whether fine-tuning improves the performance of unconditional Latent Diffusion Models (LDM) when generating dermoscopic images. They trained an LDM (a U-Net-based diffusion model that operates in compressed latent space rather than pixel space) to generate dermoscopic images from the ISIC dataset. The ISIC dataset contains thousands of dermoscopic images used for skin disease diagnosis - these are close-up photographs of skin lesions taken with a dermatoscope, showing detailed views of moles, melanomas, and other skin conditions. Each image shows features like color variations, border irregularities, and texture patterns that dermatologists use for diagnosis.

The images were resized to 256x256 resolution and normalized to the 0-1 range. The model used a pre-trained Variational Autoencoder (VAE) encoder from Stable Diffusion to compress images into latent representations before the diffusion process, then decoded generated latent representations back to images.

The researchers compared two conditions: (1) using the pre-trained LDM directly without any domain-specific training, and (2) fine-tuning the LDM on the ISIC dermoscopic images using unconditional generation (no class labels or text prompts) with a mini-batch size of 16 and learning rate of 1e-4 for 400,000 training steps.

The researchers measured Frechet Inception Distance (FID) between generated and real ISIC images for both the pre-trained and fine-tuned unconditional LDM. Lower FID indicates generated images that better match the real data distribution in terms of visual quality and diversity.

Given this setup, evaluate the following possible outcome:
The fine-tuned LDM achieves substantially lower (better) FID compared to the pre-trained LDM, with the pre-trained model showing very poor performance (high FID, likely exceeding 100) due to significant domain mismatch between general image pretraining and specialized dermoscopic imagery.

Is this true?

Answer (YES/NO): NO